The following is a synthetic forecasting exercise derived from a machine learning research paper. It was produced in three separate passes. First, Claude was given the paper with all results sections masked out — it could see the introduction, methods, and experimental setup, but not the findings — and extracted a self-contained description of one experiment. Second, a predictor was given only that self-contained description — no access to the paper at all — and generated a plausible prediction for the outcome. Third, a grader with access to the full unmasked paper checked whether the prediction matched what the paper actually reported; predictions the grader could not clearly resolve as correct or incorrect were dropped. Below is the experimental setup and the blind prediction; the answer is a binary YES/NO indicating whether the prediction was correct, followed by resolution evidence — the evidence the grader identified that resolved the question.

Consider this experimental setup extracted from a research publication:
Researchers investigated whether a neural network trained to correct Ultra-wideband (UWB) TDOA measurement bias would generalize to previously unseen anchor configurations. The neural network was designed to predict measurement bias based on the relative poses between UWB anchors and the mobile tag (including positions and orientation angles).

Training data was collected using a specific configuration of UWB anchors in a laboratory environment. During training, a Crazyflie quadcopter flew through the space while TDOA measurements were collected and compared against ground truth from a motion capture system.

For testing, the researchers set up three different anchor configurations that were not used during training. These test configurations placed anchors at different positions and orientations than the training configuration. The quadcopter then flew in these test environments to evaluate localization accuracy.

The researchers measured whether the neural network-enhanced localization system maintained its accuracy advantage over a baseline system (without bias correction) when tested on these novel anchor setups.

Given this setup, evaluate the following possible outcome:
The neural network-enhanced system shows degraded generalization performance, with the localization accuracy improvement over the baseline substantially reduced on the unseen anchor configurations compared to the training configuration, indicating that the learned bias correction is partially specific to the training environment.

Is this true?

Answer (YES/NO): NO